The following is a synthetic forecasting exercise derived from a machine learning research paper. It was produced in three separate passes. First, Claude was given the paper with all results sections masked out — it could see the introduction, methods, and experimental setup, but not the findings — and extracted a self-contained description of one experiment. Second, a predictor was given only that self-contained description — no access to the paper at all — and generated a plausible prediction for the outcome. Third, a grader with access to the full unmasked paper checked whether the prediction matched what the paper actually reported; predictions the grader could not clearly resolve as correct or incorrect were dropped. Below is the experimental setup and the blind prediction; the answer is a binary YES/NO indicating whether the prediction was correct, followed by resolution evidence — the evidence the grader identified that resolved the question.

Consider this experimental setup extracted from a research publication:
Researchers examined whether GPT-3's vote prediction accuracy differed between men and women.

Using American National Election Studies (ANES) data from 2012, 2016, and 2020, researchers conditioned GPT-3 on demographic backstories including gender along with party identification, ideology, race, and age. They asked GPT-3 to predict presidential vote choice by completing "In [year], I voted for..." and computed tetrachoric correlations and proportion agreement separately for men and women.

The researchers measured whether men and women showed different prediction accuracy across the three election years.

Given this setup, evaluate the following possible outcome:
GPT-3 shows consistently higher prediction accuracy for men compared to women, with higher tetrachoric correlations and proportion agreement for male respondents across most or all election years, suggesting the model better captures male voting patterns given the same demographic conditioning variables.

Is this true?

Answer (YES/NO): NO